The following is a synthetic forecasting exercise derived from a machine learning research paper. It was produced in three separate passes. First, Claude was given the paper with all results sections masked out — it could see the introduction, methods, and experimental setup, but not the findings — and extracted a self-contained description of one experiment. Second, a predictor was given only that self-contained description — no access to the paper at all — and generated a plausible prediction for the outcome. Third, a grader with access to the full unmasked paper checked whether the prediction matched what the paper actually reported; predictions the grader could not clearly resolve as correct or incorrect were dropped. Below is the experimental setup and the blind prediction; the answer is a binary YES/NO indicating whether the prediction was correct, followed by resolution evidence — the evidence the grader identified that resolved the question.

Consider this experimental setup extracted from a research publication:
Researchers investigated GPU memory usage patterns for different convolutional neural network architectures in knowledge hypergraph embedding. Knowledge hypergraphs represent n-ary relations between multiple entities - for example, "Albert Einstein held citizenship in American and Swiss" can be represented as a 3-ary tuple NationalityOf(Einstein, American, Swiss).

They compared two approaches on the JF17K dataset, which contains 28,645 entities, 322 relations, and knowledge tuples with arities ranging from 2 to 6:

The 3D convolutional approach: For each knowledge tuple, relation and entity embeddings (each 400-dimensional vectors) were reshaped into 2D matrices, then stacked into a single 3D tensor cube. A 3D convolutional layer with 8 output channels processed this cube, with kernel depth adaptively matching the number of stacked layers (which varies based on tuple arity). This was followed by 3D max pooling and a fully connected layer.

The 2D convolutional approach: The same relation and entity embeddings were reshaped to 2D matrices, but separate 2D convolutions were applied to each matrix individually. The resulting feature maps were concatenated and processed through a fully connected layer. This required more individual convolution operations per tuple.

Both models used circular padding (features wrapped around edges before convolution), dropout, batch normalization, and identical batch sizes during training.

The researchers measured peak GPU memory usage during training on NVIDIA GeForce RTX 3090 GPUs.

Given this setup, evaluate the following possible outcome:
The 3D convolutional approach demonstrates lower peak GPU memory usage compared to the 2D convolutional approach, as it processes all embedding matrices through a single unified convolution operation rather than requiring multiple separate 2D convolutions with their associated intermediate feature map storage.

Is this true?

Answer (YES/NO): YES